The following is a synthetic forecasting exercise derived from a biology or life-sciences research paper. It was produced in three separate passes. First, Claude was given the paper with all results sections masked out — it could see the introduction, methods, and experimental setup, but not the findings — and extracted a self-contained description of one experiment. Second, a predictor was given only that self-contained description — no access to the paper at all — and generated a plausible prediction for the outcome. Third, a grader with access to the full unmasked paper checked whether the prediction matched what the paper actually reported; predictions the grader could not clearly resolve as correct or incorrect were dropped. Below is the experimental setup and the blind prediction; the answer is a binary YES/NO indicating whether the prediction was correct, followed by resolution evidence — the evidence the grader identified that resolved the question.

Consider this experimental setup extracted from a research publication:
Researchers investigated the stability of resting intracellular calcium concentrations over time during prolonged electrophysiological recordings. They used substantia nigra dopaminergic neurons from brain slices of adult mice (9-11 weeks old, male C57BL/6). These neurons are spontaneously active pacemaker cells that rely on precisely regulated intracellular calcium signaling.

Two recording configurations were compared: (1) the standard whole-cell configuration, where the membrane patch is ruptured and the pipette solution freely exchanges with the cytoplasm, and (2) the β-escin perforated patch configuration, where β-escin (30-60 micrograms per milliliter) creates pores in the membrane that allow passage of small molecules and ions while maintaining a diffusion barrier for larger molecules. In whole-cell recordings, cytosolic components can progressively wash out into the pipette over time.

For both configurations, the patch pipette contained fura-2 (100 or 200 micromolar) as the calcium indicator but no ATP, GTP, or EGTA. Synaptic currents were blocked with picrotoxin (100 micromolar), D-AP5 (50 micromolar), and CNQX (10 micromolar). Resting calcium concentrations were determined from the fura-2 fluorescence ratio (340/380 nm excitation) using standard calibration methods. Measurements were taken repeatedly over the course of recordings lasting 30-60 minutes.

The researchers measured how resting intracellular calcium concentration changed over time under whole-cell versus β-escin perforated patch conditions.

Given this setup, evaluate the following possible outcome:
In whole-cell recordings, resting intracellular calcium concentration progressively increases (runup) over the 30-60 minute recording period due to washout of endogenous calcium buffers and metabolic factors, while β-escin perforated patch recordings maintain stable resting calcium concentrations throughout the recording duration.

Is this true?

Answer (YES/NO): YES